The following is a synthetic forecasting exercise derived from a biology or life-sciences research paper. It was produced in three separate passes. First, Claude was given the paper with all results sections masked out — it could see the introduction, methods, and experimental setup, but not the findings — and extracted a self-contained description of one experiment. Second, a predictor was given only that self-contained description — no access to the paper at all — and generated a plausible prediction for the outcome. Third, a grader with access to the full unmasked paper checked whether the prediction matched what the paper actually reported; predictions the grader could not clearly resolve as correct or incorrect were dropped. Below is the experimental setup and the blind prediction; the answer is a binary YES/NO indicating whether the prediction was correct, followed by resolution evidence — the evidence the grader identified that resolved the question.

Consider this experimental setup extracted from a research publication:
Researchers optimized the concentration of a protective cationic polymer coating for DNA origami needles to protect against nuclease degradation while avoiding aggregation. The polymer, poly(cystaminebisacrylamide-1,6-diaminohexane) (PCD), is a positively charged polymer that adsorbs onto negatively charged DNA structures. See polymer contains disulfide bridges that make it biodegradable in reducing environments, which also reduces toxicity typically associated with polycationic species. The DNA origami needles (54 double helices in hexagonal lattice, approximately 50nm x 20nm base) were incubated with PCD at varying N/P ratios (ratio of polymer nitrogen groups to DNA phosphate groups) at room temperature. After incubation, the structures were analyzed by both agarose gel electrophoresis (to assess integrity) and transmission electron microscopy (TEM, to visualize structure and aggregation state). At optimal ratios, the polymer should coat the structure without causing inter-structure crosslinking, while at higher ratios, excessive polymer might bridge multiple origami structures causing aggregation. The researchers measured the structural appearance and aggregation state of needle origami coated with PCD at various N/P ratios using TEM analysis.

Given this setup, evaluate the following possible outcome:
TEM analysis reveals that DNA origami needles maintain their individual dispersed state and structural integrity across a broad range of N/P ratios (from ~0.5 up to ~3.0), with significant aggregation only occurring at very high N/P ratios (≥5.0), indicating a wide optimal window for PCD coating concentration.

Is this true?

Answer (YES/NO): NO